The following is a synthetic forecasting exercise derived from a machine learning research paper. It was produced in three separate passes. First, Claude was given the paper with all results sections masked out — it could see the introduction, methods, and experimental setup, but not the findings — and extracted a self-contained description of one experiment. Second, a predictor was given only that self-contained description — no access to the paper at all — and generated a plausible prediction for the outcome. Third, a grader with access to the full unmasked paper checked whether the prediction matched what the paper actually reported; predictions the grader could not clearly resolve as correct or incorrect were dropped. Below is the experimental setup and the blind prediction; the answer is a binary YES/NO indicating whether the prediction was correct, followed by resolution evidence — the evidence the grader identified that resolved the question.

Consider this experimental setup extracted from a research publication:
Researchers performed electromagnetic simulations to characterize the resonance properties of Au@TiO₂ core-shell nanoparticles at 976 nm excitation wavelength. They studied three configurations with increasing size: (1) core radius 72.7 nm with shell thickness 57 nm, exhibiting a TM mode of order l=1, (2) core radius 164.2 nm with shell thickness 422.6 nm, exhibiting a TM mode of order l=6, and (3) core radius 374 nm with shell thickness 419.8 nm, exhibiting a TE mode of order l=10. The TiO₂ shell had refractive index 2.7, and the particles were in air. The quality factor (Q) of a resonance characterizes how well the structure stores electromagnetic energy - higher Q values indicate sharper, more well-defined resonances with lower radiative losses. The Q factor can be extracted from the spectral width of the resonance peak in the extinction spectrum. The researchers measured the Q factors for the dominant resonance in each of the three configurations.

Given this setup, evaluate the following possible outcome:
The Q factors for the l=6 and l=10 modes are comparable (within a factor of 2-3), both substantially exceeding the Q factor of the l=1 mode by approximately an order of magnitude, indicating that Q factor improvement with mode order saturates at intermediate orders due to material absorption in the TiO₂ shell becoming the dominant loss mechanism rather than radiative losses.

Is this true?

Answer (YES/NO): NO